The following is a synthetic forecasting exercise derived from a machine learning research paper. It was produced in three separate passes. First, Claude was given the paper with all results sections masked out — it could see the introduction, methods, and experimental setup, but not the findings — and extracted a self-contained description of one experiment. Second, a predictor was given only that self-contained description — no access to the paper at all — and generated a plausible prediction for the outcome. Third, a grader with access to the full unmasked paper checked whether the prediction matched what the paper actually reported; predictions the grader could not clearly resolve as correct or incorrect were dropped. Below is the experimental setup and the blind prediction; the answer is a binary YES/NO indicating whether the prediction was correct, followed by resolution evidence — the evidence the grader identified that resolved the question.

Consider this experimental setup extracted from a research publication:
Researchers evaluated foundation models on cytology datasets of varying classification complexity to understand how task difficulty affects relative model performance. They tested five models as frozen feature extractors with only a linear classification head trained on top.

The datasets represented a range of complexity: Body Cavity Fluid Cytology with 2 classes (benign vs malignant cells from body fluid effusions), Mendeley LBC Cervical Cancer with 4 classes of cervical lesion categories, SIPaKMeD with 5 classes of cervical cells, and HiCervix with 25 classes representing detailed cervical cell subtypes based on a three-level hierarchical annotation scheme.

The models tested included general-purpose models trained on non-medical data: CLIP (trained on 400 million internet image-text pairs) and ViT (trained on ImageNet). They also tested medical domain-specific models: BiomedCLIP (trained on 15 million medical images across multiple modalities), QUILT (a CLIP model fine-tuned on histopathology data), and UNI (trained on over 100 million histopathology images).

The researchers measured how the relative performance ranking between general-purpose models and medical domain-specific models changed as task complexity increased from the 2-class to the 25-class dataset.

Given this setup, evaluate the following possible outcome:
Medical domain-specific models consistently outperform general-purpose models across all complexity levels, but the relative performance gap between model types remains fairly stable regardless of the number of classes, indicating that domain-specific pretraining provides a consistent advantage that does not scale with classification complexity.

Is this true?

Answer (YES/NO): NO